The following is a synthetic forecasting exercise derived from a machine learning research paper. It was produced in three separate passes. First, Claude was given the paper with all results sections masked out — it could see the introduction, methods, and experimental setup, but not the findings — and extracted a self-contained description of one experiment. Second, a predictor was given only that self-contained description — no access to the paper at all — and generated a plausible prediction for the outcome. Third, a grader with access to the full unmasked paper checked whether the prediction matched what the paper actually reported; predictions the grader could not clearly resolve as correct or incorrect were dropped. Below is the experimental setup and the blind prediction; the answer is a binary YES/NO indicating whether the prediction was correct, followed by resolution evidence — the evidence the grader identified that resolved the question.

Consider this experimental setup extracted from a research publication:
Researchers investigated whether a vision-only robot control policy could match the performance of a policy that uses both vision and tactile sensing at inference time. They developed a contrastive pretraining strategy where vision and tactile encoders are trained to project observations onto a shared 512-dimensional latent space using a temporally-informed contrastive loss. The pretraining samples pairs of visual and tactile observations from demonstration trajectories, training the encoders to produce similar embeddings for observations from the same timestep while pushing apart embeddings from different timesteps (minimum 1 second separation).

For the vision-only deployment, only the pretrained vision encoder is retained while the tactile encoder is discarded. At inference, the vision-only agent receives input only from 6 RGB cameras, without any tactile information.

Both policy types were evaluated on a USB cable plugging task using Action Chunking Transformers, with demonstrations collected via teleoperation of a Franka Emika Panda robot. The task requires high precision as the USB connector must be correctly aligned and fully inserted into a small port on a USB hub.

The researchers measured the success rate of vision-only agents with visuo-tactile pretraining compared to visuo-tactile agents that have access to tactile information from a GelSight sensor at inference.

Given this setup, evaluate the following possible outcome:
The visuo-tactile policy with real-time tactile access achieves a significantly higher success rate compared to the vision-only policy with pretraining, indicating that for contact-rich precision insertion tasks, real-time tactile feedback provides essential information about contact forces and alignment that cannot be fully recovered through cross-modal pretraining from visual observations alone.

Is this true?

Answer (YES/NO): NO